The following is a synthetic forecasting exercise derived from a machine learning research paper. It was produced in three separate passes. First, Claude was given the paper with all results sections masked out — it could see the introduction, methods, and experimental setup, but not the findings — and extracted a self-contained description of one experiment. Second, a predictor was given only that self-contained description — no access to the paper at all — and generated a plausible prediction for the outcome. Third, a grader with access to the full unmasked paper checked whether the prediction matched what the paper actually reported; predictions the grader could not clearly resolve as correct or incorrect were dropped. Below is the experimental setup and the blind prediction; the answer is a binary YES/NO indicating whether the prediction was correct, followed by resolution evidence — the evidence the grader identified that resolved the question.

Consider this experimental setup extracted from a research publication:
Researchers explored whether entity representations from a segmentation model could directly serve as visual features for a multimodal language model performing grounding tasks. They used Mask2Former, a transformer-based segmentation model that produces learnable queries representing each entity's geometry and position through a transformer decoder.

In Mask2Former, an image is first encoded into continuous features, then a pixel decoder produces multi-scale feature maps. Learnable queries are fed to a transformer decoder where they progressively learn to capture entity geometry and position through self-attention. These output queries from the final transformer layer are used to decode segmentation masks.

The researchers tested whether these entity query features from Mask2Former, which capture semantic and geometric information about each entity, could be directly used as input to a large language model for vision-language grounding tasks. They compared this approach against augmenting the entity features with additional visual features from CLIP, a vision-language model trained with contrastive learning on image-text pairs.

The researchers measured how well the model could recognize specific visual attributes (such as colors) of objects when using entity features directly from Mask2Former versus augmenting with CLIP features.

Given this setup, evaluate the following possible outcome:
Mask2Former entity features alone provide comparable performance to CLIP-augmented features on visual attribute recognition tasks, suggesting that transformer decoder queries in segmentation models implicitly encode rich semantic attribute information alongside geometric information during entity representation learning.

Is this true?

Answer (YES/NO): NO